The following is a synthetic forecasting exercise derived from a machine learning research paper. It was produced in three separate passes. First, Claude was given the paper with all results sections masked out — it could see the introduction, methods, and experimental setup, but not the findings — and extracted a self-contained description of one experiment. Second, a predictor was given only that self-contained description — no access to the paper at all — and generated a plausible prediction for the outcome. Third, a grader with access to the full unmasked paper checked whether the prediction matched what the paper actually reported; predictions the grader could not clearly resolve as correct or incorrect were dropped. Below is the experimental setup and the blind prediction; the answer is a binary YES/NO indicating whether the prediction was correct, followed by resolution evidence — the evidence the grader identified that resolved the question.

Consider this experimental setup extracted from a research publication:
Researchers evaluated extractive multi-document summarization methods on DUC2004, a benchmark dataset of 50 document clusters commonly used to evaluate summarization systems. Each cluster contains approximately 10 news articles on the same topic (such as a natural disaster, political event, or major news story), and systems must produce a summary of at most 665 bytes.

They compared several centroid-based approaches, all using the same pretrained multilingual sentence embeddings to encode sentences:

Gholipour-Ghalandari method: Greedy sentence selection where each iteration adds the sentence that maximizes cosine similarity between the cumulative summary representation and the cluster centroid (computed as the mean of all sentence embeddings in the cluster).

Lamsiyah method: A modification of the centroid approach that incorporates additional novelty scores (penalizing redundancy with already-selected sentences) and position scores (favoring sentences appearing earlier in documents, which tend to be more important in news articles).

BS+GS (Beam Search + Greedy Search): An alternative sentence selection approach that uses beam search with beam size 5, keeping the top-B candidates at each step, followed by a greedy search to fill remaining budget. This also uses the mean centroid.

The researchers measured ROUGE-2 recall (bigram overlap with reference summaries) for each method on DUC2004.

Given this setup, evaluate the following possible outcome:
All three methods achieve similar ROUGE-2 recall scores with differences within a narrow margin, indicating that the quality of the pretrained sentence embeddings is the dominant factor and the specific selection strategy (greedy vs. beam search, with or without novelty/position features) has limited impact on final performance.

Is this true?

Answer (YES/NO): NO